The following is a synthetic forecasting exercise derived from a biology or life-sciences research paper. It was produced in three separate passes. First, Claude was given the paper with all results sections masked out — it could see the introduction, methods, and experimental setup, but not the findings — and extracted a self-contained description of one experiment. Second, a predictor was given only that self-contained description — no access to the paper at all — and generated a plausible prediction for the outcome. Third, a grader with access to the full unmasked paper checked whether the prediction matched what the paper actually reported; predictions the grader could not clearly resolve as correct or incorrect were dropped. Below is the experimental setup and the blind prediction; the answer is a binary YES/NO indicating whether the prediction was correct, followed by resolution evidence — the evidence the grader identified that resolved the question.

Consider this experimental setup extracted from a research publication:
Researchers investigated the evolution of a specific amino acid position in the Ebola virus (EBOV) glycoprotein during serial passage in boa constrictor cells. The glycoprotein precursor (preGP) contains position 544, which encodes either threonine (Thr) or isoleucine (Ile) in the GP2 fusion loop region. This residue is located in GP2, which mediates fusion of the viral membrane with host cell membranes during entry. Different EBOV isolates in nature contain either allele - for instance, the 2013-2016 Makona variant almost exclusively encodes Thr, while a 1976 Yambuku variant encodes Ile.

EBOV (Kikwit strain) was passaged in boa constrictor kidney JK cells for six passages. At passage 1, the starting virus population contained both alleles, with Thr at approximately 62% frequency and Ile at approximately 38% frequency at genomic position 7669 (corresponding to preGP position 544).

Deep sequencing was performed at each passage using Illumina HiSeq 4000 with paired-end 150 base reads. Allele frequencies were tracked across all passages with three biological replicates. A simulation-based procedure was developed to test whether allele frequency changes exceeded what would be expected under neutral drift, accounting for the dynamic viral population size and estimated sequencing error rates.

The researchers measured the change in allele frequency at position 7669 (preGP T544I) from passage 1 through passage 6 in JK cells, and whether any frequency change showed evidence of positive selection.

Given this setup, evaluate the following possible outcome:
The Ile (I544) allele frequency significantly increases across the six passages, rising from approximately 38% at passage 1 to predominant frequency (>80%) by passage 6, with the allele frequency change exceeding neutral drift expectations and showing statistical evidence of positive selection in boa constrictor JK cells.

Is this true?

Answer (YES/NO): NO